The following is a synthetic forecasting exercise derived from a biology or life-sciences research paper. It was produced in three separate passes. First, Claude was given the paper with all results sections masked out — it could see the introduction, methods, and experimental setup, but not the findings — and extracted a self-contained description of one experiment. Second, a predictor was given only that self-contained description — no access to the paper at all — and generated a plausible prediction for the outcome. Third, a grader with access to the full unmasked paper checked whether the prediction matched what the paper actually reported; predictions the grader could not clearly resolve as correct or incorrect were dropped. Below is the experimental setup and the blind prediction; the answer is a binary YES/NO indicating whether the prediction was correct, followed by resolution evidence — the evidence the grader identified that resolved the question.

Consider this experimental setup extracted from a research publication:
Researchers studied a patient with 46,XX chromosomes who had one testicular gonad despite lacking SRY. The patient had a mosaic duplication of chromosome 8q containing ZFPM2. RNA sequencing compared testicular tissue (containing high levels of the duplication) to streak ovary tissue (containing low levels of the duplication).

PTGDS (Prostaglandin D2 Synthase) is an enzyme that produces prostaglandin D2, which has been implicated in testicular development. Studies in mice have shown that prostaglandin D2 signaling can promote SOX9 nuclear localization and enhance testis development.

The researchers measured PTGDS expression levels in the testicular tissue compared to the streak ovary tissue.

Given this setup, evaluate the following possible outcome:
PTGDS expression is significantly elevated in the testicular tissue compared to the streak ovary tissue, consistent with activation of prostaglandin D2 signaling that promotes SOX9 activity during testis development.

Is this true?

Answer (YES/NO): YES